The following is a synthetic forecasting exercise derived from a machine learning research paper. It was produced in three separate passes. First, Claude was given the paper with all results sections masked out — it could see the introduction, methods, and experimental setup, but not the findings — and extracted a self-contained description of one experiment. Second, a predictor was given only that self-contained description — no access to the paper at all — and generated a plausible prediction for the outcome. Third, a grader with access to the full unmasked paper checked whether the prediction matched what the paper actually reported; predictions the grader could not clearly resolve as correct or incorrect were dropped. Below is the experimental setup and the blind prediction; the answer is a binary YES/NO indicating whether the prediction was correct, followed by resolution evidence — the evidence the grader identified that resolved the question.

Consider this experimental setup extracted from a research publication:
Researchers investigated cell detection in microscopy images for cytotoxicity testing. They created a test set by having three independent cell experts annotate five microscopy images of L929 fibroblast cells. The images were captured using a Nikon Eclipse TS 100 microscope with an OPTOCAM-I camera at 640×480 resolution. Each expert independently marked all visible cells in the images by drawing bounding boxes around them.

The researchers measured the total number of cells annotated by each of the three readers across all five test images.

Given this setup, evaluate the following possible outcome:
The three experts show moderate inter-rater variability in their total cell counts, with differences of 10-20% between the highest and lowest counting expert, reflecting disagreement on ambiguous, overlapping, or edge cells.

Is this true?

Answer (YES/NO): YES